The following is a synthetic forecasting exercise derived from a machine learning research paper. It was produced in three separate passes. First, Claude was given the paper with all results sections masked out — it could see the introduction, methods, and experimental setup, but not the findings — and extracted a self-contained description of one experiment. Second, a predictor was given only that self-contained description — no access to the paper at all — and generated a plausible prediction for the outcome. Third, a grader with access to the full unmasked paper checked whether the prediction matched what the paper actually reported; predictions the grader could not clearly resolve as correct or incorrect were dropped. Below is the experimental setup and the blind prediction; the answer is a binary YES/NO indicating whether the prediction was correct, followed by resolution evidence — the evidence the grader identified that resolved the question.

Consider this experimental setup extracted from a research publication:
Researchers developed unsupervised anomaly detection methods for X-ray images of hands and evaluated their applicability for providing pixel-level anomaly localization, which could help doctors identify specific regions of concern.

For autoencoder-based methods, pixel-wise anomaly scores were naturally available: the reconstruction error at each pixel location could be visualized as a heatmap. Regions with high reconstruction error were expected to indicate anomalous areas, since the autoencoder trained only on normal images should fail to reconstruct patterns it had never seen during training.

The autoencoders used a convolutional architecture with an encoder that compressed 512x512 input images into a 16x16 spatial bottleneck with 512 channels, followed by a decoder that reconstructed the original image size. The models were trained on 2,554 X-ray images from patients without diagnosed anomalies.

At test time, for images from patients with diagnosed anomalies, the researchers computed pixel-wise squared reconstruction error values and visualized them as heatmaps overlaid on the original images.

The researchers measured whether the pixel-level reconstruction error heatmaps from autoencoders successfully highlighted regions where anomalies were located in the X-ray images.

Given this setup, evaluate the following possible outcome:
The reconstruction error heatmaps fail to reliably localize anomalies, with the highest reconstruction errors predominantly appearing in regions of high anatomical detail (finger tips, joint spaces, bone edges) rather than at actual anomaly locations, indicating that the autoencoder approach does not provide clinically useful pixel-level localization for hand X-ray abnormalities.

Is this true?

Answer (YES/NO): NO